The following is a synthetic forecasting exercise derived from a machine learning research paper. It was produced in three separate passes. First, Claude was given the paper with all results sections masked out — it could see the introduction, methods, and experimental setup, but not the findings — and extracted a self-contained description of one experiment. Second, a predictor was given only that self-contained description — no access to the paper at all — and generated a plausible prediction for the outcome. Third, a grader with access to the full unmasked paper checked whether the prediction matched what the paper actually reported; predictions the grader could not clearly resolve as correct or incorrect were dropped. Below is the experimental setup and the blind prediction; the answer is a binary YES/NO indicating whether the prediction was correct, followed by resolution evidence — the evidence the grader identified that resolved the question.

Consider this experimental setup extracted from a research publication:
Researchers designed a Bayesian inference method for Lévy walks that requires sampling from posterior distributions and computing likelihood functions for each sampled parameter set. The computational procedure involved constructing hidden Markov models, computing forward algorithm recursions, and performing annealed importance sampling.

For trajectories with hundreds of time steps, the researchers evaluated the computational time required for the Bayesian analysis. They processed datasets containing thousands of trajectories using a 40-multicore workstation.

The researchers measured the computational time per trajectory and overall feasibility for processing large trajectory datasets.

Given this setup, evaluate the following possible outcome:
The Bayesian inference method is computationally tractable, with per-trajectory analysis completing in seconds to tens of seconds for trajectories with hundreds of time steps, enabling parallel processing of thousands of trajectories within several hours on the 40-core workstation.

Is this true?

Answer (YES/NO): NO